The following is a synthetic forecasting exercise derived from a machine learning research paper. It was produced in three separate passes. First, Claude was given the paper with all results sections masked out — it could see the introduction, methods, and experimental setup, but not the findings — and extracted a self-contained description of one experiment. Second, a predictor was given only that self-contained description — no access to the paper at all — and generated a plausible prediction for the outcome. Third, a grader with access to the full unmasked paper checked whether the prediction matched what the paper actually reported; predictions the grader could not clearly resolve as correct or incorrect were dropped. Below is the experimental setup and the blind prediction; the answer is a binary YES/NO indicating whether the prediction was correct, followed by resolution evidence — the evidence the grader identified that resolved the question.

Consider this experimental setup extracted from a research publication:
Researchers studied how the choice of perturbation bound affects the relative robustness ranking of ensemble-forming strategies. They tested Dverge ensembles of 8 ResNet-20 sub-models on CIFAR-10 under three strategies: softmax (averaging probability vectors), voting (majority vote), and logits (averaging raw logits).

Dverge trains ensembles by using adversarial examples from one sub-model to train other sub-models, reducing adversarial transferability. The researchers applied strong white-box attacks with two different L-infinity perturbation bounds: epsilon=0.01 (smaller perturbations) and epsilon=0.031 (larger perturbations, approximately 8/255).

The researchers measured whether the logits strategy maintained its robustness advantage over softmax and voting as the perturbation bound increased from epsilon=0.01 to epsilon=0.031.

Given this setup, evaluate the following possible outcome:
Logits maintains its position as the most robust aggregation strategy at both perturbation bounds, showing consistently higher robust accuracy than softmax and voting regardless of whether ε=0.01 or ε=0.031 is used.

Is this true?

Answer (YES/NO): YES